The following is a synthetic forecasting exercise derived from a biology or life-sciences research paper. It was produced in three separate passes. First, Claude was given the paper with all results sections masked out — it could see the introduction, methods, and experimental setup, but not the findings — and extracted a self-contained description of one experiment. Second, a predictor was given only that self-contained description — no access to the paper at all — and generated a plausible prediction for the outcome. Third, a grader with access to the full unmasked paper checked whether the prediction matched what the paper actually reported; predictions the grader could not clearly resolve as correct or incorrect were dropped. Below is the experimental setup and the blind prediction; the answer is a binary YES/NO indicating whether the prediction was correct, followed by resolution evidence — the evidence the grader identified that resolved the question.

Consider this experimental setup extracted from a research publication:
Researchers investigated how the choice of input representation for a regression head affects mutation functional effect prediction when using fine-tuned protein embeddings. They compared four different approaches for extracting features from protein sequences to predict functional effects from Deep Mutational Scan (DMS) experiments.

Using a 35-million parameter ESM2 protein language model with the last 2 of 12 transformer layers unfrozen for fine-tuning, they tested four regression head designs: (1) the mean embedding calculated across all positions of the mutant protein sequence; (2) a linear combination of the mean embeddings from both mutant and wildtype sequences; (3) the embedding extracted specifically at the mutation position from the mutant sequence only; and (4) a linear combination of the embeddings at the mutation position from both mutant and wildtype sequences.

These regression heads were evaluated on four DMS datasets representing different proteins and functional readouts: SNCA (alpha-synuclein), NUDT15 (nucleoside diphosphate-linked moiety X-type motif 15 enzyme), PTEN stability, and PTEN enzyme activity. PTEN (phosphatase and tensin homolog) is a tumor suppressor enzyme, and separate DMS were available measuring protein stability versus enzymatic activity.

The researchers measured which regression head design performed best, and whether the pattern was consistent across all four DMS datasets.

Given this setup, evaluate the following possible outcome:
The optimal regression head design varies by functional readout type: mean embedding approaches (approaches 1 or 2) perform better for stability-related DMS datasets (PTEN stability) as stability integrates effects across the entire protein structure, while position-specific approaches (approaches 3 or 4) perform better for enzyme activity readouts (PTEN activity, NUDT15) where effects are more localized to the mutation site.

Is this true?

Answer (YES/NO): NO